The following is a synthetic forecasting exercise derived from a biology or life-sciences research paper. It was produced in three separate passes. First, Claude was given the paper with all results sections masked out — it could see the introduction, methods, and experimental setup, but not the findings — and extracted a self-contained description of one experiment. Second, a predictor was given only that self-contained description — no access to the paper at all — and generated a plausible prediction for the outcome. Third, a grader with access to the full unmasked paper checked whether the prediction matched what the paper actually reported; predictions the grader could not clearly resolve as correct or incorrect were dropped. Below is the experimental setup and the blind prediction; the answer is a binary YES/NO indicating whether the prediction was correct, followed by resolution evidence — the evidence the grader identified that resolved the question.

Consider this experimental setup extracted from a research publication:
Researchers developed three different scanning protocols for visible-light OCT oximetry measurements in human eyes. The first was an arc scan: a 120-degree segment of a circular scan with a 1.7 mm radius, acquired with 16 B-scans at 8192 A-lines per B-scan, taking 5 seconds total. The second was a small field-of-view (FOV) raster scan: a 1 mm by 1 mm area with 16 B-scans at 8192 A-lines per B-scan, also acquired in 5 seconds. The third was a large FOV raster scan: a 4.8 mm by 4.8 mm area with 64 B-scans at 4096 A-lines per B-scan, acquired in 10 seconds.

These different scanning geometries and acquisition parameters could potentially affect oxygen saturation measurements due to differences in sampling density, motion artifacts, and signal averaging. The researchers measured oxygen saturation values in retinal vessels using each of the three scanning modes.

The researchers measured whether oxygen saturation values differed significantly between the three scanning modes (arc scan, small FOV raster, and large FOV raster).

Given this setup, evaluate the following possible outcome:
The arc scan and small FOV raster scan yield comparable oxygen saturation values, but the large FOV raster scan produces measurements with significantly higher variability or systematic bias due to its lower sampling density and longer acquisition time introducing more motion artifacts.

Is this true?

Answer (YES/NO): NO